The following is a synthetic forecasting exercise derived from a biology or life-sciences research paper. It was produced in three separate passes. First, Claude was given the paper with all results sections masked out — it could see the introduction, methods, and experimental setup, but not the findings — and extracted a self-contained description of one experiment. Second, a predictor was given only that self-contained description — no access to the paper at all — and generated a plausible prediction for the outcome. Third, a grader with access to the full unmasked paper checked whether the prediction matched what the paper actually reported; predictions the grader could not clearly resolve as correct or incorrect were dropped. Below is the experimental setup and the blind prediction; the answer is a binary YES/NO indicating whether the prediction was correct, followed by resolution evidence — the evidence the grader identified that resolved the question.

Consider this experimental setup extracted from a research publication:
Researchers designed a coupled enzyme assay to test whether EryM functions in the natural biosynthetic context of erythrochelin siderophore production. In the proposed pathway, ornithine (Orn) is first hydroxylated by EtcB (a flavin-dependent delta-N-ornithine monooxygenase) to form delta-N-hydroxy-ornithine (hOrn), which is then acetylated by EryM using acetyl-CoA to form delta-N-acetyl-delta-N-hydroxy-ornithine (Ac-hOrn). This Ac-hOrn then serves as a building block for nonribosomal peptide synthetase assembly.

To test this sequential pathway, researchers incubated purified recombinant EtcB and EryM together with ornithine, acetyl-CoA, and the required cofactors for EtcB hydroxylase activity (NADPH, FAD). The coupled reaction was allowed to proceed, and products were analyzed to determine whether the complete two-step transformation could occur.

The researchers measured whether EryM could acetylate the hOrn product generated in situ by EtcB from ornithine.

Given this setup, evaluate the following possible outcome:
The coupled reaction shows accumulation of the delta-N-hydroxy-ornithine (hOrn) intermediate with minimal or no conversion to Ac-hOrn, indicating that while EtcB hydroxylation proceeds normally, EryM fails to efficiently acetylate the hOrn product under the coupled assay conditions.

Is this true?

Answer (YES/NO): NO